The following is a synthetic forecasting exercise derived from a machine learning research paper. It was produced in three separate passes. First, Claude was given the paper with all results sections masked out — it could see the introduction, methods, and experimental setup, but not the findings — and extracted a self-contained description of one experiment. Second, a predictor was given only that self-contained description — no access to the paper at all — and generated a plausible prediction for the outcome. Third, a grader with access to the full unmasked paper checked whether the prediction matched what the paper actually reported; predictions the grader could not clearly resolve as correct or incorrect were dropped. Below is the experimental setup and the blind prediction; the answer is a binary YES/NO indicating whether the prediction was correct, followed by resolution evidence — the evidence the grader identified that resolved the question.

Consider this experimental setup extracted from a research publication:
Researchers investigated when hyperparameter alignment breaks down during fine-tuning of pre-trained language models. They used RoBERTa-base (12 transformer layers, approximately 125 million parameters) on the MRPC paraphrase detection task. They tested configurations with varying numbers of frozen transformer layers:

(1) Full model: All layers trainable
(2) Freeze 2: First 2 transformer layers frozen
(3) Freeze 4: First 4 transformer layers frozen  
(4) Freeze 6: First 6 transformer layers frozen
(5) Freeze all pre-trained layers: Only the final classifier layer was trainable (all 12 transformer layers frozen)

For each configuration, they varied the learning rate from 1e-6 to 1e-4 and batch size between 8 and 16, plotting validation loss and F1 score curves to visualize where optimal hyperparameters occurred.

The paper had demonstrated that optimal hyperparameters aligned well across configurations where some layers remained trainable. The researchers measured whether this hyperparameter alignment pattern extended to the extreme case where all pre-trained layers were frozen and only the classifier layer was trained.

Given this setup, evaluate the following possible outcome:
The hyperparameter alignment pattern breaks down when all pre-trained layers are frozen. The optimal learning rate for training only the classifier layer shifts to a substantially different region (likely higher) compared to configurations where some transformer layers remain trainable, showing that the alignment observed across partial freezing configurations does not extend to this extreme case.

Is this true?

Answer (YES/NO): YES